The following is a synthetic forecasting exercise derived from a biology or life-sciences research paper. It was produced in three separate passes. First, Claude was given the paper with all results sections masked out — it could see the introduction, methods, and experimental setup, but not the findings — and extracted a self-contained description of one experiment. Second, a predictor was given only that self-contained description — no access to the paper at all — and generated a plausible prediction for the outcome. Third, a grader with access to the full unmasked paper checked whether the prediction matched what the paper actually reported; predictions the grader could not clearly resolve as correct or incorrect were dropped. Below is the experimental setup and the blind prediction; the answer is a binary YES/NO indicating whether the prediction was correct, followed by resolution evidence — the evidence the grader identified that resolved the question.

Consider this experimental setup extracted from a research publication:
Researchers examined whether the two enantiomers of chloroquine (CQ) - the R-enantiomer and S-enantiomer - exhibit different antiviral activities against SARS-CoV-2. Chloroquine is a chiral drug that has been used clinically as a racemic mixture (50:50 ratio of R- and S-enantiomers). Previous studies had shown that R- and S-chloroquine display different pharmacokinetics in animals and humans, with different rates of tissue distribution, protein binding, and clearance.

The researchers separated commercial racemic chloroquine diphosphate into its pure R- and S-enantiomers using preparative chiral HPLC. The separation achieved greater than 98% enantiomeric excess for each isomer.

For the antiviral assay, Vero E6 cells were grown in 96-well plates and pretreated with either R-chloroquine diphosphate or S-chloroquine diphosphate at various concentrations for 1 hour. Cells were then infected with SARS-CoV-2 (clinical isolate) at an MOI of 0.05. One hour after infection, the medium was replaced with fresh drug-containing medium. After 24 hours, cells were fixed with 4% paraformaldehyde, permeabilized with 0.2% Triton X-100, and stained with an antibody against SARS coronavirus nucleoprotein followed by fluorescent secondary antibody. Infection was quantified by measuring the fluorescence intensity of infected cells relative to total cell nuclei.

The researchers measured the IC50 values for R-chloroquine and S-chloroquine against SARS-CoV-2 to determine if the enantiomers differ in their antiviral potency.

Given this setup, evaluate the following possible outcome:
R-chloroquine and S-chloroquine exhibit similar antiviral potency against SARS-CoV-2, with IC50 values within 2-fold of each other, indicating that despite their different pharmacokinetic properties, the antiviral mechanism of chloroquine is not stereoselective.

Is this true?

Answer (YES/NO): NO